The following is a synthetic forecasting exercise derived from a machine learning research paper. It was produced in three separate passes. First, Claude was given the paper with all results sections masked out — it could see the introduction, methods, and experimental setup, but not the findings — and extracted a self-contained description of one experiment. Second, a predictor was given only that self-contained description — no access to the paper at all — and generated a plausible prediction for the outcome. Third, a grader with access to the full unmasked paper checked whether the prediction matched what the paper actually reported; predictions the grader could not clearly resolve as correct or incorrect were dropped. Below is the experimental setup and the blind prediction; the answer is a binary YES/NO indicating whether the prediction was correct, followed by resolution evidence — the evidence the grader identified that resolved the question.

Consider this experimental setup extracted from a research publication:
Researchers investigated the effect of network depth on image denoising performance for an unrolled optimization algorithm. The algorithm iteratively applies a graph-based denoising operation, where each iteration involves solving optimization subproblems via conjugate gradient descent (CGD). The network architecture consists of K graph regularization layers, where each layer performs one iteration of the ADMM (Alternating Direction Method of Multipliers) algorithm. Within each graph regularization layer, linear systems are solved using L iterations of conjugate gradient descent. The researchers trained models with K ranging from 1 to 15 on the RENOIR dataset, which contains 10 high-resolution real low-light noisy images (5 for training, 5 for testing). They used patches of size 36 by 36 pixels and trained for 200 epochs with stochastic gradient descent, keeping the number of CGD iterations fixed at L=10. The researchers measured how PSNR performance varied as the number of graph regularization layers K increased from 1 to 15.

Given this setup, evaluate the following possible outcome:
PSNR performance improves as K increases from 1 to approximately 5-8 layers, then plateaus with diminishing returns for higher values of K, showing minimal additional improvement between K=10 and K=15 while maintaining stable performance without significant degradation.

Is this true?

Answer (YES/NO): NO